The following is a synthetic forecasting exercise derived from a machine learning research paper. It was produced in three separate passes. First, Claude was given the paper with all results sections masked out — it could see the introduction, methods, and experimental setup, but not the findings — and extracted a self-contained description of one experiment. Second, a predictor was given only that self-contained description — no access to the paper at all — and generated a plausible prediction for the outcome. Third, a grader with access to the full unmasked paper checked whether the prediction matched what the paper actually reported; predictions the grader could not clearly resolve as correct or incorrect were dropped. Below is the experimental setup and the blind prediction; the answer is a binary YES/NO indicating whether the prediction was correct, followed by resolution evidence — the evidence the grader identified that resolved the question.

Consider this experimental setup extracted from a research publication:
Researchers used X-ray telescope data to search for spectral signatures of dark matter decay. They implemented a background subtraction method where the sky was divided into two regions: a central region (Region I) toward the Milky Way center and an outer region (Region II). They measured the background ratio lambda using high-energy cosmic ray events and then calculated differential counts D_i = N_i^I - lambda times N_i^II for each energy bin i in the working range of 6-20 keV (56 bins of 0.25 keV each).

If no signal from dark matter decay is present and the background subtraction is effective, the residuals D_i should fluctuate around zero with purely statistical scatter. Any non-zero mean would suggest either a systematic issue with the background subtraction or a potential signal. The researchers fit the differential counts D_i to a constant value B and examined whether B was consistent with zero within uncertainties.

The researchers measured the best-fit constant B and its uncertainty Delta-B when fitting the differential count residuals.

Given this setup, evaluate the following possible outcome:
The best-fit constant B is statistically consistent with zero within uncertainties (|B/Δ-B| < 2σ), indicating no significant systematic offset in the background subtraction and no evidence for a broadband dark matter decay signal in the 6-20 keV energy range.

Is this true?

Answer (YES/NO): YES